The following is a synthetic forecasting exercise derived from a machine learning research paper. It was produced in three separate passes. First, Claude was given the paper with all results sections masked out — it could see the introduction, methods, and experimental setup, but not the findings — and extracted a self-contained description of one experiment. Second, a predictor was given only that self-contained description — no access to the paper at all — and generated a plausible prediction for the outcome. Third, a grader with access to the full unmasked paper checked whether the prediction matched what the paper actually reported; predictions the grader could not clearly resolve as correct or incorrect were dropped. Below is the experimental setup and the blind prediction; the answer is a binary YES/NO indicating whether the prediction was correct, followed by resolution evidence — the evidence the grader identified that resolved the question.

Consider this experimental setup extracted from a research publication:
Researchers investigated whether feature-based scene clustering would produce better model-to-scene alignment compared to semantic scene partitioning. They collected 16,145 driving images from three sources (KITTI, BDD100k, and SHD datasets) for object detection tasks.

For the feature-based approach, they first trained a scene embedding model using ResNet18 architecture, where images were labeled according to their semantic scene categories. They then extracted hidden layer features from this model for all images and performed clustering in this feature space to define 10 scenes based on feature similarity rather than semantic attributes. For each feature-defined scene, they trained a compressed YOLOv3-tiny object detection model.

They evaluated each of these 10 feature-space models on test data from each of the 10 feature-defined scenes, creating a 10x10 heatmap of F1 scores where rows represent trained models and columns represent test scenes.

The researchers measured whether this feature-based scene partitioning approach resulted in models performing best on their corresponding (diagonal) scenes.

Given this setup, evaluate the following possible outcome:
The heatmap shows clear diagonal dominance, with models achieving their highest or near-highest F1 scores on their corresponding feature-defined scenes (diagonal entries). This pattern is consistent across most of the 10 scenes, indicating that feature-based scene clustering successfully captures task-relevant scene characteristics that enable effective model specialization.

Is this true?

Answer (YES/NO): NO